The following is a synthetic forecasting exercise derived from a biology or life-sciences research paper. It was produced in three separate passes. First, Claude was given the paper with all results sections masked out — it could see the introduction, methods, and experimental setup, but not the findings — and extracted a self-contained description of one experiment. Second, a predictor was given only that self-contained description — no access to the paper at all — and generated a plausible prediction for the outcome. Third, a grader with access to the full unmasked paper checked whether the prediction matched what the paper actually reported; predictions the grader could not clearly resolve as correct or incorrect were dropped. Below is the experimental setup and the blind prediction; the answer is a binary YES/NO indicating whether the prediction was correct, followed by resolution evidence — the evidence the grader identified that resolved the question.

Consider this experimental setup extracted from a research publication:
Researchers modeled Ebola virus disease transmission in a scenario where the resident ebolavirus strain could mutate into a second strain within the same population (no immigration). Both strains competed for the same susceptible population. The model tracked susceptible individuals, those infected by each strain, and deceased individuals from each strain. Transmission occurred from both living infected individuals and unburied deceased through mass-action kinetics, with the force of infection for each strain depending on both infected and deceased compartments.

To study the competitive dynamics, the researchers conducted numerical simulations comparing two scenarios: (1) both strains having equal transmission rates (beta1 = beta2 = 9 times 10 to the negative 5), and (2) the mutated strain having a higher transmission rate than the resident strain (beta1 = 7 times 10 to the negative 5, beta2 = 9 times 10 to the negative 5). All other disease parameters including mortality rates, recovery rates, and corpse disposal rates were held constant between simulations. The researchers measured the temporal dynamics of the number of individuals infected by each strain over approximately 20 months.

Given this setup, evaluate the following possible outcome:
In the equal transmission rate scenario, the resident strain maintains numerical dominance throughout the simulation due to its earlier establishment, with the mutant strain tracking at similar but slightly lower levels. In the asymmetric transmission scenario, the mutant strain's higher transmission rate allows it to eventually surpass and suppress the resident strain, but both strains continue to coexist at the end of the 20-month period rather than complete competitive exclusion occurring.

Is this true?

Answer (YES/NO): NO